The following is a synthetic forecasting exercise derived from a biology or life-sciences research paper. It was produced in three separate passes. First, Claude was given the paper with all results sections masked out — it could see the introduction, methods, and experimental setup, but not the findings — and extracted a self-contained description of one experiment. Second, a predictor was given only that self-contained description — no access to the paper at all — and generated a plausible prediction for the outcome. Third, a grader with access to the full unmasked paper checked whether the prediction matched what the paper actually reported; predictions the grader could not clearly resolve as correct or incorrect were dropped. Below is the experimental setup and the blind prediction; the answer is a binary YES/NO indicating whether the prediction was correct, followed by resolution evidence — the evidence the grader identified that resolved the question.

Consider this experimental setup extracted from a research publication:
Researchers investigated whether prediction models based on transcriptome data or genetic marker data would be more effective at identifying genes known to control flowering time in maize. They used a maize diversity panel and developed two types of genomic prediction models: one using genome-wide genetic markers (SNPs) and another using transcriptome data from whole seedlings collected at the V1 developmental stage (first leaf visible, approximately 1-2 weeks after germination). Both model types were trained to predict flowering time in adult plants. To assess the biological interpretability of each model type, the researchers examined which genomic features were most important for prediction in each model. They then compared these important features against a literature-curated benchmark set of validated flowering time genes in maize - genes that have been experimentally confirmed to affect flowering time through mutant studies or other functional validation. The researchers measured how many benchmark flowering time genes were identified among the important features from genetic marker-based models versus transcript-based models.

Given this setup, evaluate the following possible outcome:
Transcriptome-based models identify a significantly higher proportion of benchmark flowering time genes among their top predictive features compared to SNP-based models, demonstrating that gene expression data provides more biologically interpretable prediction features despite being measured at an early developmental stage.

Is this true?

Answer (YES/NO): YES